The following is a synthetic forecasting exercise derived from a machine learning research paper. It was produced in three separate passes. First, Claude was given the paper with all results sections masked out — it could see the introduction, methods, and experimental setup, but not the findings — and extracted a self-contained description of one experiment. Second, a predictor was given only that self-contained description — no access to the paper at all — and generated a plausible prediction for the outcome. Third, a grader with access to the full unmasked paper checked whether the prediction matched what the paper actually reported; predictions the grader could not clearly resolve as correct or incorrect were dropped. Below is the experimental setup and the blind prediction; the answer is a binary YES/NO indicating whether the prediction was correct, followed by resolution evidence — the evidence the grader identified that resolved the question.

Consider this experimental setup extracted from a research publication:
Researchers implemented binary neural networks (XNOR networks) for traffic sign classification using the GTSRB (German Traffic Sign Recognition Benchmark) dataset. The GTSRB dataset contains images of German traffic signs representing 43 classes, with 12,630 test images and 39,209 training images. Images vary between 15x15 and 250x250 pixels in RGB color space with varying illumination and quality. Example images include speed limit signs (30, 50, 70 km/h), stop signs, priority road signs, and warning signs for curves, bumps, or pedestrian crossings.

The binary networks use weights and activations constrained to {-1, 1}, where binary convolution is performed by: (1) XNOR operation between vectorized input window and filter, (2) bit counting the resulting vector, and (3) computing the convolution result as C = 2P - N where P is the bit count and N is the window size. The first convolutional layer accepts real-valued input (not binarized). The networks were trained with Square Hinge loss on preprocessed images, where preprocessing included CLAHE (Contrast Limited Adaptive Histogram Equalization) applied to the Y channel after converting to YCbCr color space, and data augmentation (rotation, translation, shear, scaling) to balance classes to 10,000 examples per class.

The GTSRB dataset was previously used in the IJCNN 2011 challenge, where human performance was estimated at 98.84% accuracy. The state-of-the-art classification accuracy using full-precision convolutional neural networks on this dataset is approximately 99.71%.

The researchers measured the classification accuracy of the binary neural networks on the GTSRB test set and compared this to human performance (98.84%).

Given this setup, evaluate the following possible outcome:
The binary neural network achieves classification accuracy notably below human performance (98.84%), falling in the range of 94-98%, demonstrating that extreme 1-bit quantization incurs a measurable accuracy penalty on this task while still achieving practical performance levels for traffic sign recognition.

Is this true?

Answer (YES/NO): YES